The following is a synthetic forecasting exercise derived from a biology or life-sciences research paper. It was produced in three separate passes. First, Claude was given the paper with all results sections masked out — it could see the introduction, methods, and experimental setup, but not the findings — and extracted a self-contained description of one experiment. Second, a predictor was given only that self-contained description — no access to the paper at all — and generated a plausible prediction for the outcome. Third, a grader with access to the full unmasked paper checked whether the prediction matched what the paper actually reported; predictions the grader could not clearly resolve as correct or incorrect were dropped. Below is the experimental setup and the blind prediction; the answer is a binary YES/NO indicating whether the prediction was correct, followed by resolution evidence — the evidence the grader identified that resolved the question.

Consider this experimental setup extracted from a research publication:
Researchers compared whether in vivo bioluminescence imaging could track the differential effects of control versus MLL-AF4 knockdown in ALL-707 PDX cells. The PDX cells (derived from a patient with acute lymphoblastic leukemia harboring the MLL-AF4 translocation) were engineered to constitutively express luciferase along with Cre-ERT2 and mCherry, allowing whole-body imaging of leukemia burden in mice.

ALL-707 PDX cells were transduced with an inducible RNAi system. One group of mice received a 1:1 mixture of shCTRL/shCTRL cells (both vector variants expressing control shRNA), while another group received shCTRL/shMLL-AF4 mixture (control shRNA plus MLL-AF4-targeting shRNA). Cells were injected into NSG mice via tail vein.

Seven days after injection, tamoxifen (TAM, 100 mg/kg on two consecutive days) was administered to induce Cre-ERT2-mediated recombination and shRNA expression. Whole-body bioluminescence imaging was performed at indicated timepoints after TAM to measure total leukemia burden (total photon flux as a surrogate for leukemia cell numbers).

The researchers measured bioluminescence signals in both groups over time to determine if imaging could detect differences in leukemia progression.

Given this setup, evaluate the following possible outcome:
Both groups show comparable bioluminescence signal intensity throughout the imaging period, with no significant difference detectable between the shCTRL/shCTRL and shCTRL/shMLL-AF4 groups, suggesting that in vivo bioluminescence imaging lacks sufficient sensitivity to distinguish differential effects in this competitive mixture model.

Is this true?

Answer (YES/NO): NO